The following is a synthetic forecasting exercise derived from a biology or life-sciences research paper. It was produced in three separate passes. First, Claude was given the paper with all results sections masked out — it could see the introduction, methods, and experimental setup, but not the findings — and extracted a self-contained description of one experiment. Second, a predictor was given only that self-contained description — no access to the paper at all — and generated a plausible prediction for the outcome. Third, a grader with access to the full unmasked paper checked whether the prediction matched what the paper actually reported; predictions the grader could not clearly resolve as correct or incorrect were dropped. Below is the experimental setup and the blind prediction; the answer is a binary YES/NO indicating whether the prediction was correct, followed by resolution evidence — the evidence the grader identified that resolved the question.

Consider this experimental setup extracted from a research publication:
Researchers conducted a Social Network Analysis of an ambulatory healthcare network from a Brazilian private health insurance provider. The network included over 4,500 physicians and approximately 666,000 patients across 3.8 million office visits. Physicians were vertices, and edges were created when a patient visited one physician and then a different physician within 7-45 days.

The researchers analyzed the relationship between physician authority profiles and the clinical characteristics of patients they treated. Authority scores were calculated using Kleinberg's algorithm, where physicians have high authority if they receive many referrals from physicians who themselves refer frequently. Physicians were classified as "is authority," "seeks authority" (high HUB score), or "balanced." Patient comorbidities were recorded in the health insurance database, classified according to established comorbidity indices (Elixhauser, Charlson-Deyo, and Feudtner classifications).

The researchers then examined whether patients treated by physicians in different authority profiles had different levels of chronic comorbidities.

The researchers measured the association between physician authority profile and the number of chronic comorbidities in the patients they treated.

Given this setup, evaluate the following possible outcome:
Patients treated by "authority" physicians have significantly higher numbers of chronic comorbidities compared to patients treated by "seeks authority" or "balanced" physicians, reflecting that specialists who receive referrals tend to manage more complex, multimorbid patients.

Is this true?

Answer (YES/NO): NO